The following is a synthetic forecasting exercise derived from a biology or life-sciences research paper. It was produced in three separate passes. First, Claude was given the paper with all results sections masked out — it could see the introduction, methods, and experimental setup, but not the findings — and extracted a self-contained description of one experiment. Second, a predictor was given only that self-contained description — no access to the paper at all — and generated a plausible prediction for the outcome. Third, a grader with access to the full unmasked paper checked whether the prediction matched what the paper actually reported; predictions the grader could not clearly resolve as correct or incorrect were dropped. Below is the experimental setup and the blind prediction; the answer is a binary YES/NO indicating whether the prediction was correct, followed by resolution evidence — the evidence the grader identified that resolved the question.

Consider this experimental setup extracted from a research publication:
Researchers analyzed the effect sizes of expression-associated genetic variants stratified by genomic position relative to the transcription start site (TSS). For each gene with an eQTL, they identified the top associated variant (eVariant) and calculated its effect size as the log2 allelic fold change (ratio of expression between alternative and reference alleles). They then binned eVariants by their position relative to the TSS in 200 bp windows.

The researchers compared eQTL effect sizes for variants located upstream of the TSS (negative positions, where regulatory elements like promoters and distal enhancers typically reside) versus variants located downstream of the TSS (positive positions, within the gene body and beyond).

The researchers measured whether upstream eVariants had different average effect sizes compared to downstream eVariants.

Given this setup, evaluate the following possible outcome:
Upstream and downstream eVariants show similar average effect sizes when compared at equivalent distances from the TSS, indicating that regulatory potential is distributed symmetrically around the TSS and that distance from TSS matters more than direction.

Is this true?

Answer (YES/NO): NO